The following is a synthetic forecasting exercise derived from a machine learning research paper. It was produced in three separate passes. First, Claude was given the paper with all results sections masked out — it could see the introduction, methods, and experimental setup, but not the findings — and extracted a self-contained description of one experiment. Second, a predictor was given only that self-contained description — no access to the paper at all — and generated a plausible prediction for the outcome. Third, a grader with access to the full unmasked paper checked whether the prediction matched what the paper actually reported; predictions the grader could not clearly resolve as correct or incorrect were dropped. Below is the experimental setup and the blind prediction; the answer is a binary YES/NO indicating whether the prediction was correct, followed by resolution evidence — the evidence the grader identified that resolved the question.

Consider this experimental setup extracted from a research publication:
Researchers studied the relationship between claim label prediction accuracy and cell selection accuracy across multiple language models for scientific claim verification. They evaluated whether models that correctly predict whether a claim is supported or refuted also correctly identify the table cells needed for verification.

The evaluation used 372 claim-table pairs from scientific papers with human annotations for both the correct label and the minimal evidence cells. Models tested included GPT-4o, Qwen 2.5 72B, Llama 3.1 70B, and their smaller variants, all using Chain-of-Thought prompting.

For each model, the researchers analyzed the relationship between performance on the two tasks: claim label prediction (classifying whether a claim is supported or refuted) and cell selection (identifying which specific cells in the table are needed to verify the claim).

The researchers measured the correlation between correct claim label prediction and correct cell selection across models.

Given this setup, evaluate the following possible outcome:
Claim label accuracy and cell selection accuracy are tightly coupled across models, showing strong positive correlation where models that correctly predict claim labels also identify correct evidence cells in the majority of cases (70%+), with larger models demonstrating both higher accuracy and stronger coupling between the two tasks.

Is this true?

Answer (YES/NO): NO